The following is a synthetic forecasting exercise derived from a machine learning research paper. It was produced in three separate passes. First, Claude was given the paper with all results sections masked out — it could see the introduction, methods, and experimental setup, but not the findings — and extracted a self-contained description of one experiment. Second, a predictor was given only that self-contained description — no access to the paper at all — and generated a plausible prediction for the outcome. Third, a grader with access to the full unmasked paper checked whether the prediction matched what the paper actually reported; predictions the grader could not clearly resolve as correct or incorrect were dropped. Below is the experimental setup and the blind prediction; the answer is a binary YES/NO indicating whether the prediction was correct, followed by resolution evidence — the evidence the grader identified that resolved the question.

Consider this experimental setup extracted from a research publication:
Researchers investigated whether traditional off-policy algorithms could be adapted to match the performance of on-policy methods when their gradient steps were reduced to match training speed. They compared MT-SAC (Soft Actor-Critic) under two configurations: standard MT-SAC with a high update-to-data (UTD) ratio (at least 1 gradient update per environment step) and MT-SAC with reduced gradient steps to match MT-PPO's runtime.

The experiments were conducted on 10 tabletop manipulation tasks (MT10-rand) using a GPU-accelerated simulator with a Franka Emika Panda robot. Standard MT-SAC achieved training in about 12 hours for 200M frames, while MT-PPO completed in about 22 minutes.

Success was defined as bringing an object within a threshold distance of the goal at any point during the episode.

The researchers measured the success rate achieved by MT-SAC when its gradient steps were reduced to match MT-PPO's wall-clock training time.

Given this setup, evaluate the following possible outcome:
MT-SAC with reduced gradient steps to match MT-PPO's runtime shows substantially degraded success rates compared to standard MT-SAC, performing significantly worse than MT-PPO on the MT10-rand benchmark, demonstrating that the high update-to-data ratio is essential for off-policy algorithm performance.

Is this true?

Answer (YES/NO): YES